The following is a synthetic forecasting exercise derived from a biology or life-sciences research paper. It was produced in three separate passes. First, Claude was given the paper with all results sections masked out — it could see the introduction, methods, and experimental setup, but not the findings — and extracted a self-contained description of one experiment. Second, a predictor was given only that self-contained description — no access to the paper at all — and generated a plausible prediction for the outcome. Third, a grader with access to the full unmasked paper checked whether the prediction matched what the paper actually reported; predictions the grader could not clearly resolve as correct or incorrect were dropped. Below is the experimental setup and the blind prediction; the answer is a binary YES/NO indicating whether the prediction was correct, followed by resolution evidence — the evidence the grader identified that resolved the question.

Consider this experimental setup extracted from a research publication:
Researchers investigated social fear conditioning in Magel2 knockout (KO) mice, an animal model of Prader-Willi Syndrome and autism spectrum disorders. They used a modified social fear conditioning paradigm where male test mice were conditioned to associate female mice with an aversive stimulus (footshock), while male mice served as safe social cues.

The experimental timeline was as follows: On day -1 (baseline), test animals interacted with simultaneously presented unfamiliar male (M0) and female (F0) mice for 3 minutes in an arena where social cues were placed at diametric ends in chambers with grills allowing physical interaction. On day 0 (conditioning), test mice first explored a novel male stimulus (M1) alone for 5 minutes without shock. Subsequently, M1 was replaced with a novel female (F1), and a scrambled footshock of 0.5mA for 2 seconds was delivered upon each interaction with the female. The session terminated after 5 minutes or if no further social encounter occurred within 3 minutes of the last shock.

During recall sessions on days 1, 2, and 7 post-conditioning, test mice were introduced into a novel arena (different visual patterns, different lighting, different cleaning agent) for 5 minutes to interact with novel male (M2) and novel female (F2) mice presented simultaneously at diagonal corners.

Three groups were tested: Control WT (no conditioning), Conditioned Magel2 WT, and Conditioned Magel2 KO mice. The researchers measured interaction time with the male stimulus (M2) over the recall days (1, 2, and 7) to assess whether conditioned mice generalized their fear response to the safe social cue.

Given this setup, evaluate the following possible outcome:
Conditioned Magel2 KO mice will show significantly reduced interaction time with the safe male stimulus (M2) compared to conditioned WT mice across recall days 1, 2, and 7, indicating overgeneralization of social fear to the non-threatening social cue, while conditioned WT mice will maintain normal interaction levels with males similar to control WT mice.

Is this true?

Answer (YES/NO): YES